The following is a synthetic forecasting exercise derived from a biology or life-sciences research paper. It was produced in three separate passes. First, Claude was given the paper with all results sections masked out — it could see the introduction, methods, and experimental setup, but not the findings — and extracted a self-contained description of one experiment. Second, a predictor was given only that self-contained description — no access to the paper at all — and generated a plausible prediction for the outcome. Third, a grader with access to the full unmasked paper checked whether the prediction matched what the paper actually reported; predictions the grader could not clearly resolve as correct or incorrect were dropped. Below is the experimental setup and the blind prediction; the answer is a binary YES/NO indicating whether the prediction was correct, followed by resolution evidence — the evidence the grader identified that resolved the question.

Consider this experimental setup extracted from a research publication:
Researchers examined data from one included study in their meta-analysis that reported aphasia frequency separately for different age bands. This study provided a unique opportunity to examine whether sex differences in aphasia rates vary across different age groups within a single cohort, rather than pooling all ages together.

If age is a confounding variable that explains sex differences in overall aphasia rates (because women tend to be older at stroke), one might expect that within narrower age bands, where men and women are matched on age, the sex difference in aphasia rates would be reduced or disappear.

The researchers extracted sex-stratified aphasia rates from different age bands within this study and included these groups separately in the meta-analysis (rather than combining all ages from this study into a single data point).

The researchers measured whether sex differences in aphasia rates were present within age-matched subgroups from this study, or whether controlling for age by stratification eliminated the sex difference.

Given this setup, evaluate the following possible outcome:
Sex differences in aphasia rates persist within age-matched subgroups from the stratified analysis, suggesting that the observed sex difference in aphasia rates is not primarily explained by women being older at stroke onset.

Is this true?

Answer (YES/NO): NO